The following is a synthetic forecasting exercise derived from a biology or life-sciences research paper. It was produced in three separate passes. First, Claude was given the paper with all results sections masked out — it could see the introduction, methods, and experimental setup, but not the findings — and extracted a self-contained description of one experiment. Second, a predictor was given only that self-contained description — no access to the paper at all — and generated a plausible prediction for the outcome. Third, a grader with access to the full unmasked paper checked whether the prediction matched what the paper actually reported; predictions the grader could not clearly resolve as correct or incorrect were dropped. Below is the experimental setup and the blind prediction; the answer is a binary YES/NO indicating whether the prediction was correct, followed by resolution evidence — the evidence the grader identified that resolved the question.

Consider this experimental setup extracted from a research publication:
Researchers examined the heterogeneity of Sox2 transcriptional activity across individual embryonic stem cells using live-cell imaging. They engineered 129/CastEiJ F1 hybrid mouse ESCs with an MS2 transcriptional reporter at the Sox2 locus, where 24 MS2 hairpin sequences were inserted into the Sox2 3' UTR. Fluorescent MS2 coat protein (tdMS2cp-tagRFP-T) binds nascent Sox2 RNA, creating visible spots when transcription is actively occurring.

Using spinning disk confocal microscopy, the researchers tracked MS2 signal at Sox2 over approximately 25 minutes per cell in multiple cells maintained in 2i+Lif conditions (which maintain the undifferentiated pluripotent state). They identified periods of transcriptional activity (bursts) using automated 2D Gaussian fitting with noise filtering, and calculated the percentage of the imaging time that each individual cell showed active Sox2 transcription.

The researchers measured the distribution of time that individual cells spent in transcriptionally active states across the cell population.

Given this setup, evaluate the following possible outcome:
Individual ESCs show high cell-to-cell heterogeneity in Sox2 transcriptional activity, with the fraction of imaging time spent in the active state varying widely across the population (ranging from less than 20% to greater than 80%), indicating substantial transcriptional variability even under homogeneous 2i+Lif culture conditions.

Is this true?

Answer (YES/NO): NO